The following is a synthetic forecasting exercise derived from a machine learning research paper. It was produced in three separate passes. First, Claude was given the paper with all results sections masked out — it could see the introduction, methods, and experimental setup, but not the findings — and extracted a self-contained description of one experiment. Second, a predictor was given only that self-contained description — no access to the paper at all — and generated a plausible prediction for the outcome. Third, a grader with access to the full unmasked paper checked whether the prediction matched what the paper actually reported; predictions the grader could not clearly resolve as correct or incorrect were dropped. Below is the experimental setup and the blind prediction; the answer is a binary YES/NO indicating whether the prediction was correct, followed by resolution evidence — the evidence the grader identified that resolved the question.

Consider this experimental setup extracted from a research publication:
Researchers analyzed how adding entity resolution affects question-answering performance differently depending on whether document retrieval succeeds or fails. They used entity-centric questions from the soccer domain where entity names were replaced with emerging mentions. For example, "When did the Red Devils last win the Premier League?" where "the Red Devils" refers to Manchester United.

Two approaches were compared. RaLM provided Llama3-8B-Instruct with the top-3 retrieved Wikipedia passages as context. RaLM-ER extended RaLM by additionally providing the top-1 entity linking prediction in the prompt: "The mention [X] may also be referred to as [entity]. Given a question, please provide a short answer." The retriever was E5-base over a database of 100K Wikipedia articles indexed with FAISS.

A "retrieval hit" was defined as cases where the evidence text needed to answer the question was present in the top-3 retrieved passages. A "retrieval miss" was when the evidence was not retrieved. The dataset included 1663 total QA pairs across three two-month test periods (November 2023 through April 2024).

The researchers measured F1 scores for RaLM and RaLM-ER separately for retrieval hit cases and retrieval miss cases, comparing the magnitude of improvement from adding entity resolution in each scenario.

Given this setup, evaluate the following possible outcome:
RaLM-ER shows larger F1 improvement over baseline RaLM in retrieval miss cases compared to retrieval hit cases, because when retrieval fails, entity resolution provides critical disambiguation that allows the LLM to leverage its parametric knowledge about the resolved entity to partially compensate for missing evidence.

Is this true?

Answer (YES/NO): YES